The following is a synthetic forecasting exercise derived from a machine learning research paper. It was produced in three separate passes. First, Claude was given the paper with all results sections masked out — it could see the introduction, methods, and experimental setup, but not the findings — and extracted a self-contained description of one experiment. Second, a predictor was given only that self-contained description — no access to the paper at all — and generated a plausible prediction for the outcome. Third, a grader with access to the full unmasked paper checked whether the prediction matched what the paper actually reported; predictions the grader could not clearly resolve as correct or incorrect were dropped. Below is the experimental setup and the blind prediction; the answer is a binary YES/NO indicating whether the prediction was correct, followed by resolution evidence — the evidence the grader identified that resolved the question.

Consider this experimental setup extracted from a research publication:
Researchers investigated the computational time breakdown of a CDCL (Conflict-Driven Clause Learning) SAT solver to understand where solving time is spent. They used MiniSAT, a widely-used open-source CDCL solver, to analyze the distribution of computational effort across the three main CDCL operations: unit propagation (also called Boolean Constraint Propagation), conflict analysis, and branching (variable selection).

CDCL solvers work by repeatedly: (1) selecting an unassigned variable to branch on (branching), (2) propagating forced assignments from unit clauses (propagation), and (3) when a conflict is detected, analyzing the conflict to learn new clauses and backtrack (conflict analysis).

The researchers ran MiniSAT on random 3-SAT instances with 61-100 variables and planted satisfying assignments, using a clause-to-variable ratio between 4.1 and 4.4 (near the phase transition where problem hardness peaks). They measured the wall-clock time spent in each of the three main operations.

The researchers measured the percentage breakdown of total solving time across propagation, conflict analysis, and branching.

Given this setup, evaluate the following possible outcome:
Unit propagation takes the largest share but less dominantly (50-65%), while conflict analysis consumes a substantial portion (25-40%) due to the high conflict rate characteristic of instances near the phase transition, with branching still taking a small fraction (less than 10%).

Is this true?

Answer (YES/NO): NO